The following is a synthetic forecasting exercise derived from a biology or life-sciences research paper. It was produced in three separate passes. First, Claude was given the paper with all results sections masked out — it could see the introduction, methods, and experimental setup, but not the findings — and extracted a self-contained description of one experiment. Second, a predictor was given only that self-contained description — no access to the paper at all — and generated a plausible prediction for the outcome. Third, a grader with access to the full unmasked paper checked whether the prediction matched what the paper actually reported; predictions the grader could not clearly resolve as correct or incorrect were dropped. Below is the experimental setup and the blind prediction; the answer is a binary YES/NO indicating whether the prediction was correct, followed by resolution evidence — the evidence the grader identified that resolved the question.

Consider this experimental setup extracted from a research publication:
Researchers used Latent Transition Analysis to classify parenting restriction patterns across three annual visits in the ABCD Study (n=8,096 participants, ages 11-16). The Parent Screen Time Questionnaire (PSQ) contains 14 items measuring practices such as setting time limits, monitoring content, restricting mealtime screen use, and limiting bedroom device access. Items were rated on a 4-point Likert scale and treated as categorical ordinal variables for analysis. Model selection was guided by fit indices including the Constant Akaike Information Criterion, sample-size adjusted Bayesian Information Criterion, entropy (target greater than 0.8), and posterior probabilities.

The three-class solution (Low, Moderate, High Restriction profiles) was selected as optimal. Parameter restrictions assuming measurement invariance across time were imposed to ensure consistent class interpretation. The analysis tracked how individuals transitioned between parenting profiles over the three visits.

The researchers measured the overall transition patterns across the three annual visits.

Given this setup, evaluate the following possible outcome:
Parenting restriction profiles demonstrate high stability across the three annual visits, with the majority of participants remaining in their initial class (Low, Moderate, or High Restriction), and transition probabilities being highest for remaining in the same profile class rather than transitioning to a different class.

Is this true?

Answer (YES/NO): NO